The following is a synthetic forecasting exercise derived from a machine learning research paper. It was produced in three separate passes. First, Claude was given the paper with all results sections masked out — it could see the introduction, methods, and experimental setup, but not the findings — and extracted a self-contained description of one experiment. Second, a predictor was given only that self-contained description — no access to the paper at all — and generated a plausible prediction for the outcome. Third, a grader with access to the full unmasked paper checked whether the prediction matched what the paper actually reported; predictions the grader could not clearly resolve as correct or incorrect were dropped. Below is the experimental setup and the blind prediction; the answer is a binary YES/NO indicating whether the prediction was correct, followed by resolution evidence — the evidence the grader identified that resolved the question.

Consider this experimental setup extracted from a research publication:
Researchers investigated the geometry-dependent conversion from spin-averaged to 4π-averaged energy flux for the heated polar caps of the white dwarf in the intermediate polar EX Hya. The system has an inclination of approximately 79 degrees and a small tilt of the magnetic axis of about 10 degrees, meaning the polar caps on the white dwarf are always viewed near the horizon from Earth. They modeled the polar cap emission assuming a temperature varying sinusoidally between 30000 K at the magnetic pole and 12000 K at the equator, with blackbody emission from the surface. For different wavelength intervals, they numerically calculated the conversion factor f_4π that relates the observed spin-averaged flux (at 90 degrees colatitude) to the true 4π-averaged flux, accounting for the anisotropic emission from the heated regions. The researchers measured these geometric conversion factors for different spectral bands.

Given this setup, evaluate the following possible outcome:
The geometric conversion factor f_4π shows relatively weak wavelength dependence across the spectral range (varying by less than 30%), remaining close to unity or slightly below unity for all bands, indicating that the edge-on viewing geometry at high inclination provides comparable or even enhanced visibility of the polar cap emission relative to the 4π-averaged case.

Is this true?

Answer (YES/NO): NO